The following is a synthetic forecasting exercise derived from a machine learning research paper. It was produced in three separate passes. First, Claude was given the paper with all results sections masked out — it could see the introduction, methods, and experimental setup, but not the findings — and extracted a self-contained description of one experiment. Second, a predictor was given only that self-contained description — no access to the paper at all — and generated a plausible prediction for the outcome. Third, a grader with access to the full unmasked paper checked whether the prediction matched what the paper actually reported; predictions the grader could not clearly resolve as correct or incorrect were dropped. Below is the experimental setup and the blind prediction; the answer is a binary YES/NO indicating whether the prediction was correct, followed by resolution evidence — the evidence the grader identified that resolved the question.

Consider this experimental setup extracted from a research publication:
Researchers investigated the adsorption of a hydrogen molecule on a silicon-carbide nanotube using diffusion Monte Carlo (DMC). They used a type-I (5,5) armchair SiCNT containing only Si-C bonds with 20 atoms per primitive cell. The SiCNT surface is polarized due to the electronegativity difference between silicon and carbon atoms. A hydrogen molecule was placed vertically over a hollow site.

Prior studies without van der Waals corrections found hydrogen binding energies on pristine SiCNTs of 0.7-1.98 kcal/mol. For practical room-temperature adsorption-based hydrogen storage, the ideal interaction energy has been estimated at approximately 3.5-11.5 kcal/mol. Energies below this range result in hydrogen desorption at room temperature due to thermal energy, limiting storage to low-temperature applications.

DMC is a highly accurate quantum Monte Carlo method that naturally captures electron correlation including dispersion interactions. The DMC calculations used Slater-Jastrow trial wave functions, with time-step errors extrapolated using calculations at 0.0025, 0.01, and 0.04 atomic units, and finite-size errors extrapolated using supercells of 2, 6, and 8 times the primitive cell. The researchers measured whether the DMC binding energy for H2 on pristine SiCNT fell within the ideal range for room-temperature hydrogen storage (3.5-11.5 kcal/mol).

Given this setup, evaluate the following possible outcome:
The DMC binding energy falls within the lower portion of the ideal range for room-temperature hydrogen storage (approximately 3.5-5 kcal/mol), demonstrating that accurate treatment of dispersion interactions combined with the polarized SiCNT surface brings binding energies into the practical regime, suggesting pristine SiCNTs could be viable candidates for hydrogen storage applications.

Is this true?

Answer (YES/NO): NO